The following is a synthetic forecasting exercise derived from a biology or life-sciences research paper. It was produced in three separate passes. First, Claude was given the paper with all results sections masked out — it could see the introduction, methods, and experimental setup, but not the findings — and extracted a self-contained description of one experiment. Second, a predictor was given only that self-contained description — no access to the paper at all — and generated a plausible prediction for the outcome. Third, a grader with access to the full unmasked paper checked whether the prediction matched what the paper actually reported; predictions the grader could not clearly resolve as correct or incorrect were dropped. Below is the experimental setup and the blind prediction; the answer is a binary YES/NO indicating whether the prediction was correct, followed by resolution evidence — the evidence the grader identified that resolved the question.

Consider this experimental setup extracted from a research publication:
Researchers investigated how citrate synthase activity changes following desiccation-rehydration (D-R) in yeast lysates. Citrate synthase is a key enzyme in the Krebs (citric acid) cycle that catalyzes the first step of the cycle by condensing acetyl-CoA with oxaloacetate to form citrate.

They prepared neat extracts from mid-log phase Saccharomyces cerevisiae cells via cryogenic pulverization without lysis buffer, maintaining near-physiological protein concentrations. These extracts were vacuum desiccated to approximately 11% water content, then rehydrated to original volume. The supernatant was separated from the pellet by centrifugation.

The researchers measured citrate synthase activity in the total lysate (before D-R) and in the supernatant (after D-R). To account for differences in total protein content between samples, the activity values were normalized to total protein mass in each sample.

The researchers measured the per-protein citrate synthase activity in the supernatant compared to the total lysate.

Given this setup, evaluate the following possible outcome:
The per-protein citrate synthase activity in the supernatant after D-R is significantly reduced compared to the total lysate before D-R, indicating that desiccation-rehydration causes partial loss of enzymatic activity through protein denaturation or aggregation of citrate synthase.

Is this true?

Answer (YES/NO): NO